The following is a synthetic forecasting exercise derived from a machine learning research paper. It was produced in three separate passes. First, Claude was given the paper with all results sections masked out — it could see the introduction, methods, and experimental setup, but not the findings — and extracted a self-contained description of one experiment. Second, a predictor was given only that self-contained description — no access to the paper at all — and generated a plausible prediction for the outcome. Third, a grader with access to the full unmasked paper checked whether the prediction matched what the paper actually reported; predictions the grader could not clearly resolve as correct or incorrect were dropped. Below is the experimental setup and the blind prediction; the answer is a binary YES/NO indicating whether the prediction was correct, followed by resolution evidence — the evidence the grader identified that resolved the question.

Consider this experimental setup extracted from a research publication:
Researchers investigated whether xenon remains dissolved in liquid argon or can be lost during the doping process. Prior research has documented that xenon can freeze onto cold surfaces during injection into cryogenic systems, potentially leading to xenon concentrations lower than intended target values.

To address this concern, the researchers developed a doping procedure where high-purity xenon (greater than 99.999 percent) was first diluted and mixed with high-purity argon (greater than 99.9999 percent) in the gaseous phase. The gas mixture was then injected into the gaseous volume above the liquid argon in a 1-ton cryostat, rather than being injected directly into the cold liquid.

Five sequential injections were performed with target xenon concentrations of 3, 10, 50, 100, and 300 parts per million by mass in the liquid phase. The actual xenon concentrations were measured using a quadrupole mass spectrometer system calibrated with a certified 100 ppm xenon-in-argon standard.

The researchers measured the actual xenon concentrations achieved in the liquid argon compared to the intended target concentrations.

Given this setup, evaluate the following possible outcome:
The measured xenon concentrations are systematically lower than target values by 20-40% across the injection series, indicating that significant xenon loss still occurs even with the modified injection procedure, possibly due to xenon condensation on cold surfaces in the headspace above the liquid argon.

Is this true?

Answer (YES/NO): NO